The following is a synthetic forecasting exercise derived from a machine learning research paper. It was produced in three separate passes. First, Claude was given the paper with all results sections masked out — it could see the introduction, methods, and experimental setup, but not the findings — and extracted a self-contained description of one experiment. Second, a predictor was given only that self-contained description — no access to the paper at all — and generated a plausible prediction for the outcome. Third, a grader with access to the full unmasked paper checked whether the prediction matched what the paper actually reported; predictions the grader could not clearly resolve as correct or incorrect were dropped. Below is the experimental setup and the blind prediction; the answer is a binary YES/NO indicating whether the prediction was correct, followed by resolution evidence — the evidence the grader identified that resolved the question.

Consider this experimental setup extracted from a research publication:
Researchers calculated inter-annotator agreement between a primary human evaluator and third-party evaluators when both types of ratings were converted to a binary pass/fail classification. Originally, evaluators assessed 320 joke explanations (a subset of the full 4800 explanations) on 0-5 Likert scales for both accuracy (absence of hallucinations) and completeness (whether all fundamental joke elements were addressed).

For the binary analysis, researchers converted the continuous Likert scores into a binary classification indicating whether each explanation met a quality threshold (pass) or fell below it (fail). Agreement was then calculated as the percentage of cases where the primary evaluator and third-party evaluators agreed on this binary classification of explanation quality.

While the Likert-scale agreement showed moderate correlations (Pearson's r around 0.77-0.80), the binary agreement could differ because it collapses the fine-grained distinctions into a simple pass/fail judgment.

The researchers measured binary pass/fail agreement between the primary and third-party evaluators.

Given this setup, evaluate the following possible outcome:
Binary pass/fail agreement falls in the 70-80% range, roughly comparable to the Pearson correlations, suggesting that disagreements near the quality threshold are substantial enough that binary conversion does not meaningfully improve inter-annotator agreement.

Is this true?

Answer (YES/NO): NO